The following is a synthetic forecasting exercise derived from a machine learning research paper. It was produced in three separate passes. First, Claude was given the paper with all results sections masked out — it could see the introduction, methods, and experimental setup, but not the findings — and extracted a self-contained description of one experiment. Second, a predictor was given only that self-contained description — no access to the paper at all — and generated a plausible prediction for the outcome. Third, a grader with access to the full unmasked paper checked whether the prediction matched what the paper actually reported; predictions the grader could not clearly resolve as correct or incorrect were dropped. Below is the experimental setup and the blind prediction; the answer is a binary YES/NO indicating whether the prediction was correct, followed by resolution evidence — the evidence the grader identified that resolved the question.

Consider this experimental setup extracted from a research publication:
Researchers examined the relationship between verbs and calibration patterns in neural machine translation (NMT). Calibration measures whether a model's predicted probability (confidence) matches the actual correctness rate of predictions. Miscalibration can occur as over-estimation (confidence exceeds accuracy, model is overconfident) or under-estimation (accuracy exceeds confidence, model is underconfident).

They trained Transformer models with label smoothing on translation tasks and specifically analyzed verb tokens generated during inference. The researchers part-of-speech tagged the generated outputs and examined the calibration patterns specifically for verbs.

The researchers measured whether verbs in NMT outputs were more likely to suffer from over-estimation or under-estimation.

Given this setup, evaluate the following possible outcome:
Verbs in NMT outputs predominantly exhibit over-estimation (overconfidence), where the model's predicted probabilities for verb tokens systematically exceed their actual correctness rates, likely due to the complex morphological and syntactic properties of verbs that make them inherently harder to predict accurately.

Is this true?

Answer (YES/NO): YES